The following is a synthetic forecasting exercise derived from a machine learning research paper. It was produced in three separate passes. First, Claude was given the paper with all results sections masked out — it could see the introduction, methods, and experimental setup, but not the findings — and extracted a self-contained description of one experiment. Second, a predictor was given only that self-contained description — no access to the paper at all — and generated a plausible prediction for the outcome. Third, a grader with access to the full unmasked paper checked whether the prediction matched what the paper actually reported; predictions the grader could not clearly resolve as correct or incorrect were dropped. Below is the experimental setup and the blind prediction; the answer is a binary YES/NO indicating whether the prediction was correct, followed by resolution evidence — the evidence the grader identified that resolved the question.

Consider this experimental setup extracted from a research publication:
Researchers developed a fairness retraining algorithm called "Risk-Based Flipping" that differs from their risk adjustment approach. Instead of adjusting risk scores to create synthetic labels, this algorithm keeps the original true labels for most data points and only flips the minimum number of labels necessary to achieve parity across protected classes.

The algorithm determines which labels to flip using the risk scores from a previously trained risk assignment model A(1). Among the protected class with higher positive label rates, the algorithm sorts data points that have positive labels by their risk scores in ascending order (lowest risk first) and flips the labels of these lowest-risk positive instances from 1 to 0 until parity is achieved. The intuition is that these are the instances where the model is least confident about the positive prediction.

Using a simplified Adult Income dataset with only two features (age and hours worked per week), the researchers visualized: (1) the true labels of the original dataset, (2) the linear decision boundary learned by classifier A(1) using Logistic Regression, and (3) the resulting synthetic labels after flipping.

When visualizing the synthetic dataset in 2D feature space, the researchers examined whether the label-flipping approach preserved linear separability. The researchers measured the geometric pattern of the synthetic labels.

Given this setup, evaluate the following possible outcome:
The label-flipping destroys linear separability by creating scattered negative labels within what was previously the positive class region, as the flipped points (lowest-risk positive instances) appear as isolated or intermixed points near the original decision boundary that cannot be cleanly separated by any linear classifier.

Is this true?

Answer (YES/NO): NO